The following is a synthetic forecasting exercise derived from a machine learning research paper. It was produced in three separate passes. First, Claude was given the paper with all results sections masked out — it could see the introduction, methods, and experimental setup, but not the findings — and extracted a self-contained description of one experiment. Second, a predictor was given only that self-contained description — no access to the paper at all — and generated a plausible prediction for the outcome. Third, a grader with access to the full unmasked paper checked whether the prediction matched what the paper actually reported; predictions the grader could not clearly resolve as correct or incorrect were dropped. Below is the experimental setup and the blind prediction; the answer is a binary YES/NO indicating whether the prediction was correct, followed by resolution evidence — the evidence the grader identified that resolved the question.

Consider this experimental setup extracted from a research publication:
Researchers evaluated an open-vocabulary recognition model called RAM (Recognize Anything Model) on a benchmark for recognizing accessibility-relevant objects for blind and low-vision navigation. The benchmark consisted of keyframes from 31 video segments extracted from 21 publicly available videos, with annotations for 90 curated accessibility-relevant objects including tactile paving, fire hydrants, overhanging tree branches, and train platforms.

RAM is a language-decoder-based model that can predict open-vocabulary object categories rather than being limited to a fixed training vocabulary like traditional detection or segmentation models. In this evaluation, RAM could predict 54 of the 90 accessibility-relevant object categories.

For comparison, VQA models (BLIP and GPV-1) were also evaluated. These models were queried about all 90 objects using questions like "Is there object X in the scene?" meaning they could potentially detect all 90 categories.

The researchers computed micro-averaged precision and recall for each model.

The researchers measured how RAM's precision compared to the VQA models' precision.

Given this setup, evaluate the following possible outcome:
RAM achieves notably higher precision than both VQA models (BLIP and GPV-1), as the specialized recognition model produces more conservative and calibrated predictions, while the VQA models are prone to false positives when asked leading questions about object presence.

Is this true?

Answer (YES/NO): YES